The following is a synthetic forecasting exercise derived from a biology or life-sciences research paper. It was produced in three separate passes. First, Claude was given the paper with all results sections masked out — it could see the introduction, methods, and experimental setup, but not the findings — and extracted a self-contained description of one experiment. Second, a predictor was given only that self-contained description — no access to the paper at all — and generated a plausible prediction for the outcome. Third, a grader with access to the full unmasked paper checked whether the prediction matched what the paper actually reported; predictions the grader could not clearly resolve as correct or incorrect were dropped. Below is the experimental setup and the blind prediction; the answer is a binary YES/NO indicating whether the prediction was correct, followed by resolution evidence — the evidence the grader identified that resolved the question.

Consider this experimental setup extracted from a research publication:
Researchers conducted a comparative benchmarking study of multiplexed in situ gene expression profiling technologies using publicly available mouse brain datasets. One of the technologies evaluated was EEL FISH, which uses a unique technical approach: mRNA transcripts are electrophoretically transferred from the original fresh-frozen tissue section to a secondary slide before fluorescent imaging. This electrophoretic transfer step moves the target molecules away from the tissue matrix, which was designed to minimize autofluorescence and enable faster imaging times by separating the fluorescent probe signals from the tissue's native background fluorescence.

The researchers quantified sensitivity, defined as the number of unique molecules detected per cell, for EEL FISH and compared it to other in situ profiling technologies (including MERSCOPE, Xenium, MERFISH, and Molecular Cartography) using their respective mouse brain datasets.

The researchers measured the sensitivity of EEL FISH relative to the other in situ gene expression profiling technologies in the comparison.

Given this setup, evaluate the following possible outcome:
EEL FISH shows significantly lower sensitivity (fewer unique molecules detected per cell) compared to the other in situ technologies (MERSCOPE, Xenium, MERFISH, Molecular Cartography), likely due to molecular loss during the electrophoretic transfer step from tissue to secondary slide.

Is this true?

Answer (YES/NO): YES